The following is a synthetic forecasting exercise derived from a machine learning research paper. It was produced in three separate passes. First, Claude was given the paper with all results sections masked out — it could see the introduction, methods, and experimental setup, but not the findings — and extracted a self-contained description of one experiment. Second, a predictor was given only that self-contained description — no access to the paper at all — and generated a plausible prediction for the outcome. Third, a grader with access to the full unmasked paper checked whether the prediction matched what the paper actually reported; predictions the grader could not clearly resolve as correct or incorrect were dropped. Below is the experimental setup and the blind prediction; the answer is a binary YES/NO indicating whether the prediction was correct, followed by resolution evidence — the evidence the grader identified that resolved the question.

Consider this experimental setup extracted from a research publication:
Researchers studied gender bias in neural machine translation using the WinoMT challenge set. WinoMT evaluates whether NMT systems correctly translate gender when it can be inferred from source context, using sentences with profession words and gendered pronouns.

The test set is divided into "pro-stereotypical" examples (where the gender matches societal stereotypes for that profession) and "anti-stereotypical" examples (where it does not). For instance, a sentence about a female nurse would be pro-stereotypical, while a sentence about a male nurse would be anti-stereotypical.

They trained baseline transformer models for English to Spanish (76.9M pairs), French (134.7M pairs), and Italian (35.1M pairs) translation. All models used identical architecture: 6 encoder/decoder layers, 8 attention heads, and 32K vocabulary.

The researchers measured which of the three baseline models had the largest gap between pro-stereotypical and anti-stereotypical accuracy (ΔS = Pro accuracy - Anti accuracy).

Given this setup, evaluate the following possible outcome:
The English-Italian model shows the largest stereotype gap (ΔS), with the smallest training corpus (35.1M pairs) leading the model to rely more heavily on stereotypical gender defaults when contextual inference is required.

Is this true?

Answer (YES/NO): NO